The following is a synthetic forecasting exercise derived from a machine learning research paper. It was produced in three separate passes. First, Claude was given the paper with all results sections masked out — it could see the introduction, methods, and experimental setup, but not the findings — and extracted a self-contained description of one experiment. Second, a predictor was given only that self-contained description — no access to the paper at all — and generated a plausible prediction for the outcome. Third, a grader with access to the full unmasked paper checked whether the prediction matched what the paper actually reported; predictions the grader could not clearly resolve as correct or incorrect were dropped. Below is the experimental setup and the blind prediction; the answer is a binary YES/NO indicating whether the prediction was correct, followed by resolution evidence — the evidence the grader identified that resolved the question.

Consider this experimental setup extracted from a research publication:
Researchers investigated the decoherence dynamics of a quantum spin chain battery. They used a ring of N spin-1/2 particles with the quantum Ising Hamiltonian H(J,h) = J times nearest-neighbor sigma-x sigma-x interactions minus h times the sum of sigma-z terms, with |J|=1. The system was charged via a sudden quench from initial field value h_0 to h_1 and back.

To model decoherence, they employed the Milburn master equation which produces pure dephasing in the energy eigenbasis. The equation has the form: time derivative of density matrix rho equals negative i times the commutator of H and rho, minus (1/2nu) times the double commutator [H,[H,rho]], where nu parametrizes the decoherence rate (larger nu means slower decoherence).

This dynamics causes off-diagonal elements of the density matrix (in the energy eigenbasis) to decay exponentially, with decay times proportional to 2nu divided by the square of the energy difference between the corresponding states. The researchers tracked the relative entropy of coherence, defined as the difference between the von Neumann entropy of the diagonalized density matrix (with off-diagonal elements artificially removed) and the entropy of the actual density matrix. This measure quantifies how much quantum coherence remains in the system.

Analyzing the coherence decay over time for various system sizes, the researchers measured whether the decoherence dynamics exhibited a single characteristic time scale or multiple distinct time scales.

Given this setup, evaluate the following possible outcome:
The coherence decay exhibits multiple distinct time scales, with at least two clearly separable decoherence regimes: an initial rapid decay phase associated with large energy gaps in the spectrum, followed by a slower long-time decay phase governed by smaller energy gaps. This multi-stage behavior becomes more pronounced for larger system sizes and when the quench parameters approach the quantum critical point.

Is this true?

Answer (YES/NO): YES